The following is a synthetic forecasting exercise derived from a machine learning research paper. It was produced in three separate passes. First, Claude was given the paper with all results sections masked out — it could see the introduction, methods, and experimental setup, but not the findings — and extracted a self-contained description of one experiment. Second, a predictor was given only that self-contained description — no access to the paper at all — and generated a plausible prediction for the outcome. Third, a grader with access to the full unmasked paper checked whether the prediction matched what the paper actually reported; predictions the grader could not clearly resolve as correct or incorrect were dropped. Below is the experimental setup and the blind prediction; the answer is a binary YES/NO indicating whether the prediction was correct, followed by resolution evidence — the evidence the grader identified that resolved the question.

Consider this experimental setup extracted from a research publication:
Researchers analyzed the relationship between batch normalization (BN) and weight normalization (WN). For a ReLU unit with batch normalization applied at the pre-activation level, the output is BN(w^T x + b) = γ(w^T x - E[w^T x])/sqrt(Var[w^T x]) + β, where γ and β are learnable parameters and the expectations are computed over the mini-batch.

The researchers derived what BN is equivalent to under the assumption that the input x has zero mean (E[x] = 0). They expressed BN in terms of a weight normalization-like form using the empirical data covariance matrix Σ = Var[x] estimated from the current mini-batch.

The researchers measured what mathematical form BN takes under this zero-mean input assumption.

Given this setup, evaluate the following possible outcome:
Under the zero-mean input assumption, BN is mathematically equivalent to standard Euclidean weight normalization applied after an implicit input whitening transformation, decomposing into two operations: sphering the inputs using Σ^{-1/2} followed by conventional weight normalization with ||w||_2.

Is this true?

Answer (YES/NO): NO